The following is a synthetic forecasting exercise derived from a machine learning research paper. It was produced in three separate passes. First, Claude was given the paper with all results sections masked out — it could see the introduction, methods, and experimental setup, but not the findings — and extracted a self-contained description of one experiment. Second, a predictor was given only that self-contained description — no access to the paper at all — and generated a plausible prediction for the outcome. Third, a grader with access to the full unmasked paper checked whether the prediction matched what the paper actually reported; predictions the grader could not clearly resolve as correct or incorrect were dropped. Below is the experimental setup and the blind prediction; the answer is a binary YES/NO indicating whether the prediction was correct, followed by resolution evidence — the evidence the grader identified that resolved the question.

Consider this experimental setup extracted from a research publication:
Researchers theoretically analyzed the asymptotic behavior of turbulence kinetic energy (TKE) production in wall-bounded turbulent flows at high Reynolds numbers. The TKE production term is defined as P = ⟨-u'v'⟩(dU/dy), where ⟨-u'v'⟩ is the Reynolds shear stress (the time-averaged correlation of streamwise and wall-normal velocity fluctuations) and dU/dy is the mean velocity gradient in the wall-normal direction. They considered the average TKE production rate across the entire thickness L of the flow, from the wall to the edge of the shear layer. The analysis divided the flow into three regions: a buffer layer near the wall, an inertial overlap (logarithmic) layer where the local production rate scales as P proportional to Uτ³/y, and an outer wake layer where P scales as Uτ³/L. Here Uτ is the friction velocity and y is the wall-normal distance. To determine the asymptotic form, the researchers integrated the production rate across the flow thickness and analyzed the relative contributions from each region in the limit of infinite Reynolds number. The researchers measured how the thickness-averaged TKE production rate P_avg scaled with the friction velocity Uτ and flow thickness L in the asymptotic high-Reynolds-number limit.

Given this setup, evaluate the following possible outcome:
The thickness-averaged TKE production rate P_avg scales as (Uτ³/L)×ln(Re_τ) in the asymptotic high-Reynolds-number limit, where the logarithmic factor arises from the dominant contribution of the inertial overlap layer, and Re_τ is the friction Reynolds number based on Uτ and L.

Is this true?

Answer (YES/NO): NO